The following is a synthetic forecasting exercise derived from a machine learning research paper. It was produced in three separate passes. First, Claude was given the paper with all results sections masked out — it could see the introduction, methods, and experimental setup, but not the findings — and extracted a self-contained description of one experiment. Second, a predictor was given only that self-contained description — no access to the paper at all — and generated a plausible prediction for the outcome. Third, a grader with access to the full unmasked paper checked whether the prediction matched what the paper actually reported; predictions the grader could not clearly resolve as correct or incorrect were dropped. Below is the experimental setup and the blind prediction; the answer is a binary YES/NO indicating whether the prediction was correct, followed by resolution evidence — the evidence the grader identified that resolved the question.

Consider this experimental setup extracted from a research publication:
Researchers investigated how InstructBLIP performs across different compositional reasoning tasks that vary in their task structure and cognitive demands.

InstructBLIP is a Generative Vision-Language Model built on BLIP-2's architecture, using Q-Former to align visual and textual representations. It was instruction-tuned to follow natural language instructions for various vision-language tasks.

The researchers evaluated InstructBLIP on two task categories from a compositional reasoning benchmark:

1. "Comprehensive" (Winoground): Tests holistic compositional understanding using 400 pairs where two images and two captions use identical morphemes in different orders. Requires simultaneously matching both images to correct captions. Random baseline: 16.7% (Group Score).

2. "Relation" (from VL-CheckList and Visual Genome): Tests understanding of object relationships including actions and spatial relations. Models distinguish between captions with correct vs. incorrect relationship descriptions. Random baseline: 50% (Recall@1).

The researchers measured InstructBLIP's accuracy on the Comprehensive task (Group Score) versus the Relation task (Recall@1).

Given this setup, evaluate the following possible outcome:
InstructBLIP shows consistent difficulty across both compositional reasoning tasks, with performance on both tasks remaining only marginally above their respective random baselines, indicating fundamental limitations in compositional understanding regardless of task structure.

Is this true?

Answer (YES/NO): NO